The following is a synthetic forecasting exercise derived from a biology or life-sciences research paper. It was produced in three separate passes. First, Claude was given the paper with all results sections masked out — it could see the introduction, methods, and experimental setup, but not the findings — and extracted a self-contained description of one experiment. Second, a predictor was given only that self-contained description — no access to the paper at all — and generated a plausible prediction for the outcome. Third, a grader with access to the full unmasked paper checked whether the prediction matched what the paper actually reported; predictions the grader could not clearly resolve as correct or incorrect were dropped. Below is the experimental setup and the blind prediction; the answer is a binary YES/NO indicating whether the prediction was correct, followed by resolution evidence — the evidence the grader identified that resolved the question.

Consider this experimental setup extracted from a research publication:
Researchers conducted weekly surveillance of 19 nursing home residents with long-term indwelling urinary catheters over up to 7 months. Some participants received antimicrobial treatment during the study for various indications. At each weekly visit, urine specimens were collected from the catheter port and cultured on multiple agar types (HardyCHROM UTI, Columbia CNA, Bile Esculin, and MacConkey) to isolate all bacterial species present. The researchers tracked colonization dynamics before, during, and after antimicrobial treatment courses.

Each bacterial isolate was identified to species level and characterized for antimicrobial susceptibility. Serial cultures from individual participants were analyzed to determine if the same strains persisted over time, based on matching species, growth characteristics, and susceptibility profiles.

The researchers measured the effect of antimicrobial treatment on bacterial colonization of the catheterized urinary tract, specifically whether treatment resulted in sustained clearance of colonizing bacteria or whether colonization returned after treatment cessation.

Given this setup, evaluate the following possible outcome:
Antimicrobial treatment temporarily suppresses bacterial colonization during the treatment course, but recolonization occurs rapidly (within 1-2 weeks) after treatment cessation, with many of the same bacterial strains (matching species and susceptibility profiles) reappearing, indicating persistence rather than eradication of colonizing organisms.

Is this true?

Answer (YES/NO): YES